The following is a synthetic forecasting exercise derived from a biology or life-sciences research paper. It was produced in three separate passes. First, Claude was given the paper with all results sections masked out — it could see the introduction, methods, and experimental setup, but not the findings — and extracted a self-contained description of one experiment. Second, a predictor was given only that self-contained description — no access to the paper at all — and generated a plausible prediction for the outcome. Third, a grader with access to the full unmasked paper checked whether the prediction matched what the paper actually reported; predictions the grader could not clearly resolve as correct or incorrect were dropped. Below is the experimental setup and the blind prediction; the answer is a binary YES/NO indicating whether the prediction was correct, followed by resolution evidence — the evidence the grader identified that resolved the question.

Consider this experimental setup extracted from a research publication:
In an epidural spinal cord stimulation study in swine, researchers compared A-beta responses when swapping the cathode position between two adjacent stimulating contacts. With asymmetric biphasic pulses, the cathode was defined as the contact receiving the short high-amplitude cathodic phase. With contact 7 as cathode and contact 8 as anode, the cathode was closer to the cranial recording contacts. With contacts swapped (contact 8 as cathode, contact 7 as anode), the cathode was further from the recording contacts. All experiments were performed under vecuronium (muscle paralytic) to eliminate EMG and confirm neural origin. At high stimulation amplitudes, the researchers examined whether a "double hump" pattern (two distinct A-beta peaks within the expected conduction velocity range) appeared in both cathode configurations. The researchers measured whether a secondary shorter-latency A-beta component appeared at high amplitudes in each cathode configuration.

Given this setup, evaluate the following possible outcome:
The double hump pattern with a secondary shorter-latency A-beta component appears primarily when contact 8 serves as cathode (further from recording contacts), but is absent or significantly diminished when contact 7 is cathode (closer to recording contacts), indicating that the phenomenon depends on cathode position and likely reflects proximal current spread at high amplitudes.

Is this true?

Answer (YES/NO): YES